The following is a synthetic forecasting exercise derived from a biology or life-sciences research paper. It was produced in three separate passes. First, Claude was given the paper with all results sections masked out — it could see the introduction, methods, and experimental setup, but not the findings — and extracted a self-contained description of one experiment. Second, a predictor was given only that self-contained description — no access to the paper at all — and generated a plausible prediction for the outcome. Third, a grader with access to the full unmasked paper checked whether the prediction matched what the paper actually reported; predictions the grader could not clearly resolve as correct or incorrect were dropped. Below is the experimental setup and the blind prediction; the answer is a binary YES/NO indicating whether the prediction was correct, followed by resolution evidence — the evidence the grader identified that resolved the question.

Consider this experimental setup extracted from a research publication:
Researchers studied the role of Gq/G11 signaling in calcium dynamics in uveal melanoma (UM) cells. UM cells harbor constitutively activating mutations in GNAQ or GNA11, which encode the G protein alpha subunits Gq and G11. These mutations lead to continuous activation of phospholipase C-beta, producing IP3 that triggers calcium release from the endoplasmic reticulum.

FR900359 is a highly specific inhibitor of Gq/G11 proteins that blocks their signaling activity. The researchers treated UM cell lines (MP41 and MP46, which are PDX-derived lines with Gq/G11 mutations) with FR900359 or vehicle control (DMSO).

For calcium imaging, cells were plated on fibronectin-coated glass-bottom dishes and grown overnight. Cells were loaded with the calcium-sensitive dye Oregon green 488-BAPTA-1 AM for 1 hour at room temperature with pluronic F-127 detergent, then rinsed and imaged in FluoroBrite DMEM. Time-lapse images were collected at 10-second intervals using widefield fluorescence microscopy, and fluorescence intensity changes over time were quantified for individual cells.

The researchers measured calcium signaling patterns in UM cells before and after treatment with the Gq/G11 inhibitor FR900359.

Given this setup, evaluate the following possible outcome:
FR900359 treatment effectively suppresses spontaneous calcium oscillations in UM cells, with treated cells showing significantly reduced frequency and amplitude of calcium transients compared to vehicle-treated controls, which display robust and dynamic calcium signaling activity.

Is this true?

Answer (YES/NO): NO